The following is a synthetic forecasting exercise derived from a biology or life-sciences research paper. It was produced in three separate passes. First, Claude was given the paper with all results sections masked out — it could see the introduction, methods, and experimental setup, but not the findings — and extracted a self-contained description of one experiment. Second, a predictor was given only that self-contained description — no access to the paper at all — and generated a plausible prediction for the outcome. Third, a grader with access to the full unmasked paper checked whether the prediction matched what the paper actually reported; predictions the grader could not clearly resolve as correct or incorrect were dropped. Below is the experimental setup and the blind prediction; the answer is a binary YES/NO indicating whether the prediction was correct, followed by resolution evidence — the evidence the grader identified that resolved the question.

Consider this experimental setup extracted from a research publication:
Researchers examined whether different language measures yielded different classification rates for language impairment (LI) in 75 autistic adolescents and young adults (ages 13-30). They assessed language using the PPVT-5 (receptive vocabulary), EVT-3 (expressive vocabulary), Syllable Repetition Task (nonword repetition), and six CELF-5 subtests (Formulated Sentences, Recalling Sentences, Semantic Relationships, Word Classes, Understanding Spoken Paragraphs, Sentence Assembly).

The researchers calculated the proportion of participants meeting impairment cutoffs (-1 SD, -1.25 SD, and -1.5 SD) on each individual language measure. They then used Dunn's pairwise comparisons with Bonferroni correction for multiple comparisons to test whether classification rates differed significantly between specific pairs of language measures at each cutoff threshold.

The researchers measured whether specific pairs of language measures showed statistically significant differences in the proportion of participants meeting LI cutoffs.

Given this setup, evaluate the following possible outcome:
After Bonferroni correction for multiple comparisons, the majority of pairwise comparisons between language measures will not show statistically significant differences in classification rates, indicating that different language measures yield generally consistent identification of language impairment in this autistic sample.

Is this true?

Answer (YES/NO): NO